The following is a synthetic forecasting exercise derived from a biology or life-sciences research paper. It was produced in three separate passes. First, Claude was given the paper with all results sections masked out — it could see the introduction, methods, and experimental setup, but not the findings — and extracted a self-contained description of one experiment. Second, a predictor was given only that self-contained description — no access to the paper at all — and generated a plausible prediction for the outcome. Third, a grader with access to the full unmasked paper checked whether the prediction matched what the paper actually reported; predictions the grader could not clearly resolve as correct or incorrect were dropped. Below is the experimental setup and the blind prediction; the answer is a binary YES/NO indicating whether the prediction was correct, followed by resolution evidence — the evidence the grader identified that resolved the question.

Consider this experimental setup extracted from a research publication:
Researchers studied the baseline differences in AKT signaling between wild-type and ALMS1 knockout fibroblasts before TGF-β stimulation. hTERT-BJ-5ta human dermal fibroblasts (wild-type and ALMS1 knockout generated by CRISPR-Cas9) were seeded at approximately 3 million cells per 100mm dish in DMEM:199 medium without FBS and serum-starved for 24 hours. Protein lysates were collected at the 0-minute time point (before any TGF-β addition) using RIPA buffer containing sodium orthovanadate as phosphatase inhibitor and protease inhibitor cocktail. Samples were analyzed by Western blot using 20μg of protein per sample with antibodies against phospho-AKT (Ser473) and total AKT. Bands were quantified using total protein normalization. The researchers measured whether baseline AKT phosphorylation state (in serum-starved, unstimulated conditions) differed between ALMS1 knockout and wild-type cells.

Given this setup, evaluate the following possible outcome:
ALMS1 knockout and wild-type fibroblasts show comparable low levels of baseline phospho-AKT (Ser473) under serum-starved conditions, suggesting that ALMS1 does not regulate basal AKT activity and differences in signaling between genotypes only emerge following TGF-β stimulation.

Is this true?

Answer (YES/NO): NO